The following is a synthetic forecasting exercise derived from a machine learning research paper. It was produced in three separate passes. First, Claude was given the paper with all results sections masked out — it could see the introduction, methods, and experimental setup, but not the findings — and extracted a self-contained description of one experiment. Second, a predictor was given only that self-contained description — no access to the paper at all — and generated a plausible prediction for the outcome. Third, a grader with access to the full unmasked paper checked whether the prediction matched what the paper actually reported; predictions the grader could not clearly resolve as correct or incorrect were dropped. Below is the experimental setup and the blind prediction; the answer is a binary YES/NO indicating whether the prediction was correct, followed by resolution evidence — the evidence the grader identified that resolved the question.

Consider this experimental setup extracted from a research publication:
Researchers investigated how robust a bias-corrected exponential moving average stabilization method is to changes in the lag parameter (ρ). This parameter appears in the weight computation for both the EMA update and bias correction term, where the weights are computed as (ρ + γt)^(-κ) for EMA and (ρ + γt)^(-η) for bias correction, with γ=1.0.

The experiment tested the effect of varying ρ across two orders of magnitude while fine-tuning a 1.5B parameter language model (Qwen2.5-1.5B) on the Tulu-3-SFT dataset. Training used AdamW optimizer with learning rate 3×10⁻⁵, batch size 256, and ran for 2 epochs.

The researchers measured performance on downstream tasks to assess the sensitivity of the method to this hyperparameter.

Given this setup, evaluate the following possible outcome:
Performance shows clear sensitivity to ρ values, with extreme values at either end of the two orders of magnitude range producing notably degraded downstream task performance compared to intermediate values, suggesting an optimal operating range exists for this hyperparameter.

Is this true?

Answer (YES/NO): NO